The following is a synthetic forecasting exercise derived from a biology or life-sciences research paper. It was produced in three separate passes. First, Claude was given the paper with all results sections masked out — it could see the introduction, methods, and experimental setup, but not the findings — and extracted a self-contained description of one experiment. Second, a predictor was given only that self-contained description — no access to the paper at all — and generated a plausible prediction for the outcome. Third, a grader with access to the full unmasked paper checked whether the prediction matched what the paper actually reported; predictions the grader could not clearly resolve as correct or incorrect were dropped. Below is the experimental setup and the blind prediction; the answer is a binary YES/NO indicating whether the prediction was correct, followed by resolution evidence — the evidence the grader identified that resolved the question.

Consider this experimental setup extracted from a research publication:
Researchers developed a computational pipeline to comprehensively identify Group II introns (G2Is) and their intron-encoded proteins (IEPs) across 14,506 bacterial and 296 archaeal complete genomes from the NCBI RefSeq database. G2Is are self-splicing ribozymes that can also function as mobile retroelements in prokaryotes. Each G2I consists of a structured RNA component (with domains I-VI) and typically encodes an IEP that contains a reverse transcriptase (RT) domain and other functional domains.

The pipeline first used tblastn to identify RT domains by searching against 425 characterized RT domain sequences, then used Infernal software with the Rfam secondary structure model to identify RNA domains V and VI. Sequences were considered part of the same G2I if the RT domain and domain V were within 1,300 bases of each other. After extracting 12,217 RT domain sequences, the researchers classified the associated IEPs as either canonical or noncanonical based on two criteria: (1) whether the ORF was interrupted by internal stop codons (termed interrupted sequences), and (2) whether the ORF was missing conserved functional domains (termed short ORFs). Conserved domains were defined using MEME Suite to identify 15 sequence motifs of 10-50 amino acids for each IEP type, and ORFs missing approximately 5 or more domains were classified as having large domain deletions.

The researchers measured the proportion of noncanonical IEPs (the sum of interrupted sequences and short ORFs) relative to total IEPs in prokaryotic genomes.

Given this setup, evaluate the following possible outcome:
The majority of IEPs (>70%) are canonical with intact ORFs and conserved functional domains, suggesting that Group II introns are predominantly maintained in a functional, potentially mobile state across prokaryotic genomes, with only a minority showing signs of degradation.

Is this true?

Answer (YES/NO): NO